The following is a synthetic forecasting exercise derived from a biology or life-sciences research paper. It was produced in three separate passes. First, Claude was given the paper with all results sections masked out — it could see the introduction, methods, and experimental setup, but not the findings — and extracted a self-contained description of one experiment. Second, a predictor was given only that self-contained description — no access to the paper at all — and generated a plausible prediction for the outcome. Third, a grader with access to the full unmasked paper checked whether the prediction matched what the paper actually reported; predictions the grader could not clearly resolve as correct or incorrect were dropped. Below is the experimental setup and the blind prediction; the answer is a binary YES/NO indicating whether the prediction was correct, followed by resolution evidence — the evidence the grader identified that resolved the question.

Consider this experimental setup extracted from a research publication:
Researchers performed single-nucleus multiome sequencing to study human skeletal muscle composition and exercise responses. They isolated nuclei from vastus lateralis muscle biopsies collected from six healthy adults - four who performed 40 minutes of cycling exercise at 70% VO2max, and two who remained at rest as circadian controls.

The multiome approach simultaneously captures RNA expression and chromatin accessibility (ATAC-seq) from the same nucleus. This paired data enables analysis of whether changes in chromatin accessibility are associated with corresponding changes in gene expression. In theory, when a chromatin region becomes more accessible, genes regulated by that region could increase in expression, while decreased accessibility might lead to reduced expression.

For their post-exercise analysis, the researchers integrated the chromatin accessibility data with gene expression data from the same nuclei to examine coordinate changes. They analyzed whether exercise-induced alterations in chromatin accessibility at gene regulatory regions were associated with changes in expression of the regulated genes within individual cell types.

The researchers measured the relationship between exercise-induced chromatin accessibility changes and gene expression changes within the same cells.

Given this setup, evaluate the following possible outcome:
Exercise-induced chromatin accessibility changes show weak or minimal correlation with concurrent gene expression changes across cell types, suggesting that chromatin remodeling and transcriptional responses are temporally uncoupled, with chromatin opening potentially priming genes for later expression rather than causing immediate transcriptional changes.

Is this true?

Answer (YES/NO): NO